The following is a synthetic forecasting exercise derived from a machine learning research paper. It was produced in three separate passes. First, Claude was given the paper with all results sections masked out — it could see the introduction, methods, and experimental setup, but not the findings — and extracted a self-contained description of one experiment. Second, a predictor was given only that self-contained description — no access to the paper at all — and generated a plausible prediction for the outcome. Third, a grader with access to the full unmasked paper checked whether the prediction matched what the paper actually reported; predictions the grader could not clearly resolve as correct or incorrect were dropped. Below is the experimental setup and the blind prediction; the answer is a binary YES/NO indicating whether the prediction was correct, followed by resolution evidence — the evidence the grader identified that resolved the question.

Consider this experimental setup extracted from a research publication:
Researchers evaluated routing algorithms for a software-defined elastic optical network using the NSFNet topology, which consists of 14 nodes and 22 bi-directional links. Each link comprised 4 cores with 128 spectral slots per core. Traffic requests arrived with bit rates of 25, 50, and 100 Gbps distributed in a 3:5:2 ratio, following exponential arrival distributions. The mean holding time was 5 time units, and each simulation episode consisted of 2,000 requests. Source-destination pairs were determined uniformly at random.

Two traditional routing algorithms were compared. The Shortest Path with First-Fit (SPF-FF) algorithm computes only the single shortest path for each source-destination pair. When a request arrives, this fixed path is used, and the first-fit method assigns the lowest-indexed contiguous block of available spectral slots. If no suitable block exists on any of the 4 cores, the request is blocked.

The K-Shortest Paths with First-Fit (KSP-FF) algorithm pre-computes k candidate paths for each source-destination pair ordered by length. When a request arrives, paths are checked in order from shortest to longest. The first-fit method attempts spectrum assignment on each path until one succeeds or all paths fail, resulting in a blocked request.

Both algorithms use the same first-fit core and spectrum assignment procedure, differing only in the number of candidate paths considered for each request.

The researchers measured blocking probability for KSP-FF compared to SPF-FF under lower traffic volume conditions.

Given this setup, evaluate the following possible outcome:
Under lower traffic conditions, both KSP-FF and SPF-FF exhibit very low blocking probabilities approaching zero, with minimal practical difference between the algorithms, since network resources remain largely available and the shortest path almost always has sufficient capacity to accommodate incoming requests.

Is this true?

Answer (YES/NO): NO